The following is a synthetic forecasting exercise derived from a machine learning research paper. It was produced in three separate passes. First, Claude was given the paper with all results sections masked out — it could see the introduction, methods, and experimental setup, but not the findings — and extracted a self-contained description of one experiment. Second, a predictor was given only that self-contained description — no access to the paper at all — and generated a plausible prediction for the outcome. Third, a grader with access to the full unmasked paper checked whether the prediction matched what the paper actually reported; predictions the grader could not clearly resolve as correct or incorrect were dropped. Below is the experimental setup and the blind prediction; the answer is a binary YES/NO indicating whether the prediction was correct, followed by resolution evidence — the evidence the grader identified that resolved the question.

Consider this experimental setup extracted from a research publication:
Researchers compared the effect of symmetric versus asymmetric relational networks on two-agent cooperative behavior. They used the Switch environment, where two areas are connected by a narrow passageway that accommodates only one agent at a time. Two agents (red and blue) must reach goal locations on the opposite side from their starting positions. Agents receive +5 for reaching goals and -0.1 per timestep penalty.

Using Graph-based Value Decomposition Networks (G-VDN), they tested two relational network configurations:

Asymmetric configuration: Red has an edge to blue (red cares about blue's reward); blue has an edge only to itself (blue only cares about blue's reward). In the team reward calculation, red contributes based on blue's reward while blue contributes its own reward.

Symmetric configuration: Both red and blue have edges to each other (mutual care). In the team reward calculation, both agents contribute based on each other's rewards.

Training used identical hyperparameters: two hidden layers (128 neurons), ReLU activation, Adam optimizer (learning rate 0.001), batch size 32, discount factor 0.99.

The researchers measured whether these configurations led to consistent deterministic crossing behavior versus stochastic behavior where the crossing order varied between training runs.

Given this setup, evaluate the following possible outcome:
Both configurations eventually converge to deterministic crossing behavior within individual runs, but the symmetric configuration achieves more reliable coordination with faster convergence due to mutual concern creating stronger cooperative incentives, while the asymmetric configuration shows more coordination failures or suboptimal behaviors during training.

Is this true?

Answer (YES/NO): NO